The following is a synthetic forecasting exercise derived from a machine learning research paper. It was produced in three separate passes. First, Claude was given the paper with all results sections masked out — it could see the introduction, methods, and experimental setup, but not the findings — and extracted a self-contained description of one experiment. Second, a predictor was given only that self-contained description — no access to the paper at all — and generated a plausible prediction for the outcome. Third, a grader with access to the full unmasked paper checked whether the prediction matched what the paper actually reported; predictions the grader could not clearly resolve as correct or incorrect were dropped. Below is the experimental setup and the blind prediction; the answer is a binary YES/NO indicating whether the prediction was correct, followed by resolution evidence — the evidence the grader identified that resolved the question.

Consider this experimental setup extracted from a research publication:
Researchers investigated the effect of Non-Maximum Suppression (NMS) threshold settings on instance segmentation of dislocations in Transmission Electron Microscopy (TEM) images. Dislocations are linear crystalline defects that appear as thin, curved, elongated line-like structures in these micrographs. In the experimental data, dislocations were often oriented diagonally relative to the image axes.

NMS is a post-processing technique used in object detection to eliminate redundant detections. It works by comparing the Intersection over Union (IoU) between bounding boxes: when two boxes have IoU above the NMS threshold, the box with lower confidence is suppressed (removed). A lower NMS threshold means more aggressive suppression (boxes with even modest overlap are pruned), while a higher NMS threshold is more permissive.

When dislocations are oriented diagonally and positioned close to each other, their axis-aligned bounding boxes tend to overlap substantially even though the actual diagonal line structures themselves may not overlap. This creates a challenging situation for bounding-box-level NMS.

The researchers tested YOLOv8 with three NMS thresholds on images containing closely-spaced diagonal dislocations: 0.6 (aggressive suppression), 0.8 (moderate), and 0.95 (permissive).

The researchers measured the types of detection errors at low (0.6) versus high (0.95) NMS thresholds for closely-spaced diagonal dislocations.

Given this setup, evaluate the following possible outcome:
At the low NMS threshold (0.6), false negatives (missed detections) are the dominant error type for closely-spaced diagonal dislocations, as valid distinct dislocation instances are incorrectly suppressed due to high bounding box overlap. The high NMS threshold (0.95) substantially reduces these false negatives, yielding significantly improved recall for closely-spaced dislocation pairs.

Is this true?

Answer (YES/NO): NO